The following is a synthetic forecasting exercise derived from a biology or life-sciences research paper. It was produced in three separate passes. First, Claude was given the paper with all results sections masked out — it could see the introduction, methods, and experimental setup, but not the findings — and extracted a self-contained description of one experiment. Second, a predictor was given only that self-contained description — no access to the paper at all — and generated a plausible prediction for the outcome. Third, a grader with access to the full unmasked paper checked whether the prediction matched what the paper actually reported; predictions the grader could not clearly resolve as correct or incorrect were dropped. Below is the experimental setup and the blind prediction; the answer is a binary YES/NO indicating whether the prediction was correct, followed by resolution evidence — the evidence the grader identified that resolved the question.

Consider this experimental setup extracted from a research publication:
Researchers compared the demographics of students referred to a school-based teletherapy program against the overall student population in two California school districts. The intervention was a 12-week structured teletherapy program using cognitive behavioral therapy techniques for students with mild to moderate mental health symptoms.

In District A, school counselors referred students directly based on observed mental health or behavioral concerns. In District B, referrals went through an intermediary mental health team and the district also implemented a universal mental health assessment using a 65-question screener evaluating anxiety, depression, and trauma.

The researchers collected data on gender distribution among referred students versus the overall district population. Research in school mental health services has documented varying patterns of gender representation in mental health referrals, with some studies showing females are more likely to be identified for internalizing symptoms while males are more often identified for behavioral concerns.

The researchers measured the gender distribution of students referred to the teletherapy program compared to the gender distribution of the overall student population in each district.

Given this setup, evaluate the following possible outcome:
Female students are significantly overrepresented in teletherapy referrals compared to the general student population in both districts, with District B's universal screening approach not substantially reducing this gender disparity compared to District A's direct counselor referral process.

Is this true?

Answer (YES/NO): YES